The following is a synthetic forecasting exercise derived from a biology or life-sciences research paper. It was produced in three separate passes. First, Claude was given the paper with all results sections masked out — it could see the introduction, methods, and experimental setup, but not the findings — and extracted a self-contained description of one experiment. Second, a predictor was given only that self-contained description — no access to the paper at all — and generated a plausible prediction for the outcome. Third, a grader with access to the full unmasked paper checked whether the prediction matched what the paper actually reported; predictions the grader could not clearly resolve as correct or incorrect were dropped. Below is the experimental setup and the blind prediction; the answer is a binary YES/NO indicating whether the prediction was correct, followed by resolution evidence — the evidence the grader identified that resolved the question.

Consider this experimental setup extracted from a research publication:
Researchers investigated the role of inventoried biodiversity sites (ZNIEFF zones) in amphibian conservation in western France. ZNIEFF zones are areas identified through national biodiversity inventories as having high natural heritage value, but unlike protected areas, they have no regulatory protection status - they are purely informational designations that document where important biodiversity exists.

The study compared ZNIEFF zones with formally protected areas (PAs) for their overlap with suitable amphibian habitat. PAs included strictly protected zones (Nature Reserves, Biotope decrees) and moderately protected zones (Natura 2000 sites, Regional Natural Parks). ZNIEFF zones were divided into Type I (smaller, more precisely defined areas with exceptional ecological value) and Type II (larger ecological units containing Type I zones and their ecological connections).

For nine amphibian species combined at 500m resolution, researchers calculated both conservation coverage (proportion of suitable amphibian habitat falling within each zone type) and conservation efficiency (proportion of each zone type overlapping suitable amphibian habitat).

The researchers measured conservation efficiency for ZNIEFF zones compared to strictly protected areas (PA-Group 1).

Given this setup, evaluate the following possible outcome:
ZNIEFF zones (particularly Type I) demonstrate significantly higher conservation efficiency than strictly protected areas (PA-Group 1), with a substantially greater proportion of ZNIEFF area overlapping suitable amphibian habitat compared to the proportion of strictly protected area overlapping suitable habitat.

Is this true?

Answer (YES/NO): YES